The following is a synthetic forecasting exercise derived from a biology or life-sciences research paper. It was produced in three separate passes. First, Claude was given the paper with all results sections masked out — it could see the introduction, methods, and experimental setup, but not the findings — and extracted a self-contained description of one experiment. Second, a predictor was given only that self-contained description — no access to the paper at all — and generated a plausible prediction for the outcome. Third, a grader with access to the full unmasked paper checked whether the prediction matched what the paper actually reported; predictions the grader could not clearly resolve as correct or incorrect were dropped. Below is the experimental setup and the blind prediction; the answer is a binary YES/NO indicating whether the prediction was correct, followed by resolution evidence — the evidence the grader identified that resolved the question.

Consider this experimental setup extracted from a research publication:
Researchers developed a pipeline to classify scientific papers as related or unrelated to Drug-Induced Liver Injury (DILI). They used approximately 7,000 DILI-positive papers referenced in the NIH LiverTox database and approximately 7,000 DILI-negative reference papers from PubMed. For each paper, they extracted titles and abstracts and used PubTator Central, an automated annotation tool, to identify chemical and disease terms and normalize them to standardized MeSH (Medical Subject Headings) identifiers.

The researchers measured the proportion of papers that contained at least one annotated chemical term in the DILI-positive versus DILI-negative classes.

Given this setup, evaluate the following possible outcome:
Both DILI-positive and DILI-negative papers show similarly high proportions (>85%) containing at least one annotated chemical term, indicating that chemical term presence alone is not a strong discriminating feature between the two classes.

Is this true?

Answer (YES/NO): NO